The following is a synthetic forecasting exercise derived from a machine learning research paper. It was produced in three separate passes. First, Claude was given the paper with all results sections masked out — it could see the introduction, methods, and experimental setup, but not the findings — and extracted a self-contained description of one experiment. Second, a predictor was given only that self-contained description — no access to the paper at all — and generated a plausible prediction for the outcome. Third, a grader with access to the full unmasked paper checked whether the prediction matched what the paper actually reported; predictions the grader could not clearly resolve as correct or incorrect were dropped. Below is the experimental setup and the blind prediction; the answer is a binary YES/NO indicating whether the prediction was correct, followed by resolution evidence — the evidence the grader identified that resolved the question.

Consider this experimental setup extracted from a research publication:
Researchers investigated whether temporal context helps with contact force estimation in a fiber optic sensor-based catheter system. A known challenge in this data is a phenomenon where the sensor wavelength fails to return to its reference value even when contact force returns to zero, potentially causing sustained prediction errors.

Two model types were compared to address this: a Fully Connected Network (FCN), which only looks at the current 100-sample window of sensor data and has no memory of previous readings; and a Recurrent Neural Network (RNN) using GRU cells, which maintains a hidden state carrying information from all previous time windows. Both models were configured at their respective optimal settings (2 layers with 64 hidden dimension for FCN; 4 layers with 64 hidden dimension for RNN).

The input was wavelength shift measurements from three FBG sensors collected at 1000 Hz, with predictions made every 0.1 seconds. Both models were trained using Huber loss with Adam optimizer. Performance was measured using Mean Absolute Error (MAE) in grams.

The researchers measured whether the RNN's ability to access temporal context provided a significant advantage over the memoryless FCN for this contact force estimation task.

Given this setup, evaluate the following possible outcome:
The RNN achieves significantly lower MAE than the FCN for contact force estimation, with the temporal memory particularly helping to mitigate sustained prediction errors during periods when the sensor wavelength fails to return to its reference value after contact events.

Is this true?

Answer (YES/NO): YES